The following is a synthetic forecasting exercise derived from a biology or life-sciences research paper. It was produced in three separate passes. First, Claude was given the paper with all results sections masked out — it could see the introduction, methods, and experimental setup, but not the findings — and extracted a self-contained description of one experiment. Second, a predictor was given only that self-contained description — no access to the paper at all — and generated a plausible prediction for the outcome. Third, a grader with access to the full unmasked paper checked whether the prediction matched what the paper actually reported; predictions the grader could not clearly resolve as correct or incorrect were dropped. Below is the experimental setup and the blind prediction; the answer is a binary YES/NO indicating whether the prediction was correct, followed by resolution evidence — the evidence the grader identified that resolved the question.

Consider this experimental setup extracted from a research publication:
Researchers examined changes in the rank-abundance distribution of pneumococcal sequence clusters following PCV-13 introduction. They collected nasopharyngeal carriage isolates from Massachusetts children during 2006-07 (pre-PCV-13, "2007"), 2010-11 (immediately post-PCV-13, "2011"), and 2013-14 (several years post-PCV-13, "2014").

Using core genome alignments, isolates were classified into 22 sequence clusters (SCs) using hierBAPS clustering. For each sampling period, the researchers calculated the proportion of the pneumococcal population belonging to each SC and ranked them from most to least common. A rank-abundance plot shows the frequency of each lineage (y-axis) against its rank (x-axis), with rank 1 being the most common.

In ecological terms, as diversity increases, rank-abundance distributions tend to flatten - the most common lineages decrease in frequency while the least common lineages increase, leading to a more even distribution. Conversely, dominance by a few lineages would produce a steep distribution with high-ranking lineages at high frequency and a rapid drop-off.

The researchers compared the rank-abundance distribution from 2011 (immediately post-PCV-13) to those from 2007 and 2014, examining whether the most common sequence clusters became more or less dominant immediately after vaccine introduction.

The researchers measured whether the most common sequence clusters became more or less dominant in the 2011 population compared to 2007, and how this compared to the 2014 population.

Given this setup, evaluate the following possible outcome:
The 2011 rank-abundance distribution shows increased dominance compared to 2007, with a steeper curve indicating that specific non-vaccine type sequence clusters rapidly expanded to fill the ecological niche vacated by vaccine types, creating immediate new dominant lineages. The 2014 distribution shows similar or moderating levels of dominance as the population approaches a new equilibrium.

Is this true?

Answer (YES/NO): NO